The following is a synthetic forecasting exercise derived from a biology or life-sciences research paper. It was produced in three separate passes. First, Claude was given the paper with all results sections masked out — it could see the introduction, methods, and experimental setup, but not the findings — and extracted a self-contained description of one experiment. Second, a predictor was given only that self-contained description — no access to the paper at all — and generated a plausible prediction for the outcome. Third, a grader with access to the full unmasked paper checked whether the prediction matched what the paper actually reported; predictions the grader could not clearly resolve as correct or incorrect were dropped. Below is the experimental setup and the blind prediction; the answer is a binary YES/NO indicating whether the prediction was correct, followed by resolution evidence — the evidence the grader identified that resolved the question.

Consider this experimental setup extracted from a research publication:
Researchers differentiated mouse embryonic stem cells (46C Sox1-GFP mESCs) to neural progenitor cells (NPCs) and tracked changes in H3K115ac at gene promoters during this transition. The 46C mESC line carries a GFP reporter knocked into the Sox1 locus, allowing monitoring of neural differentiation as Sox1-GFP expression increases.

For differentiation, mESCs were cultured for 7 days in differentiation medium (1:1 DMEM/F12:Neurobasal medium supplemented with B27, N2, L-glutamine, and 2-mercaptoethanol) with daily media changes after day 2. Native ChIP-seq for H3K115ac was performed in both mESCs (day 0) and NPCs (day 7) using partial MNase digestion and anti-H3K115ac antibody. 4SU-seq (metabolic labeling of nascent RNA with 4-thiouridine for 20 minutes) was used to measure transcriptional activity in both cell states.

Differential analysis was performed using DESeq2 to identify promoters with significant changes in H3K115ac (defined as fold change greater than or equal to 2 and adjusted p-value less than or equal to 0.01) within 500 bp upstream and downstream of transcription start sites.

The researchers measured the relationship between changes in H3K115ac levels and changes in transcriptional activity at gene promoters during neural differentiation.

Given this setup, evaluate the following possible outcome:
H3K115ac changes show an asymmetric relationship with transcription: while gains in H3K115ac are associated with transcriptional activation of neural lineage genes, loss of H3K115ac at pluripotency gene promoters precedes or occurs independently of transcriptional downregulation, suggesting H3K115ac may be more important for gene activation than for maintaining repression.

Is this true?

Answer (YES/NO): NO